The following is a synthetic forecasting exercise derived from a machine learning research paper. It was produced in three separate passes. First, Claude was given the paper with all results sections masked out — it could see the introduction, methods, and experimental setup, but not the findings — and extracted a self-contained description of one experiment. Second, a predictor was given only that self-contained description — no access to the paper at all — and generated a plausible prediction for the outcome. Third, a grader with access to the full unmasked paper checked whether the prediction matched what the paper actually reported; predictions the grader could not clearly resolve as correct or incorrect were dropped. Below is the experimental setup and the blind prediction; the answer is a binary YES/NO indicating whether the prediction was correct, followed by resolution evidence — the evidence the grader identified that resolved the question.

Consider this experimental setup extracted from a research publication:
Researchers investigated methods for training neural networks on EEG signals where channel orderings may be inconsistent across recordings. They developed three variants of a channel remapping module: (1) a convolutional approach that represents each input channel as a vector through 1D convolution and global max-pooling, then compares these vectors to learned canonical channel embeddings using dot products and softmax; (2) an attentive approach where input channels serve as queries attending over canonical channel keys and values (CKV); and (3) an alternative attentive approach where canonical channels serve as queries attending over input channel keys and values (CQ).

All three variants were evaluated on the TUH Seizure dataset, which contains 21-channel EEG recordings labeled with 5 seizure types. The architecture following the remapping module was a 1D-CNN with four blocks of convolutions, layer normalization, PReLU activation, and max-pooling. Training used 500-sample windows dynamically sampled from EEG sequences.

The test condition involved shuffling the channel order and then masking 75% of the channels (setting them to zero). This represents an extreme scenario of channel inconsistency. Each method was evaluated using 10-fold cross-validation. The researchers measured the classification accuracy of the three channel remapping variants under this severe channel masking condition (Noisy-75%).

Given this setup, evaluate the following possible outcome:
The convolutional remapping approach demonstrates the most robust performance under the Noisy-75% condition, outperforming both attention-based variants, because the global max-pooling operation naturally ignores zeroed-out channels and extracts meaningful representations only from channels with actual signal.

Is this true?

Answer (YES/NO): NO